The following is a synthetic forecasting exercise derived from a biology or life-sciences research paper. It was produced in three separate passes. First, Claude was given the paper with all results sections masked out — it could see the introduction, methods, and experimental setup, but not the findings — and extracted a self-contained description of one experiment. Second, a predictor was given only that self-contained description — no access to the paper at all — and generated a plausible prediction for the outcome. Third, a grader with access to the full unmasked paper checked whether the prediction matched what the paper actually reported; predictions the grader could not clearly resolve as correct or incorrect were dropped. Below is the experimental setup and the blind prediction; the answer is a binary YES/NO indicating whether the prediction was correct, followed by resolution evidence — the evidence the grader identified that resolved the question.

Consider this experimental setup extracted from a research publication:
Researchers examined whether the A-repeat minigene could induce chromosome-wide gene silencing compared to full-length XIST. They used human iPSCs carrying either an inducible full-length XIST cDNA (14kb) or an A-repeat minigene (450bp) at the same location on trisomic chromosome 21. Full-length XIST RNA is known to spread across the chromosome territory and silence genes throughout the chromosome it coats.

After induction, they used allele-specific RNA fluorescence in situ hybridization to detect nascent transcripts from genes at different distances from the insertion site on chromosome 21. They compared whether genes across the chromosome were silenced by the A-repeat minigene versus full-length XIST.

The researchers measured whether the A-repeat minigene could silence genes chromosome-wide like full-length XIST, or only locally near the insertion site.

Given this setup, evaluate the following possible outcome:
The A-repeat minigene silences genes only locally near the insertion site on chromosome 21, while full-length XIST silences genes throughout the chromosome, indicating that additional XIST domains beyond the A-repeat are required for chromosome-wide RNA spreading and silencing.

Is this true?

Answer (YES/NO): YES